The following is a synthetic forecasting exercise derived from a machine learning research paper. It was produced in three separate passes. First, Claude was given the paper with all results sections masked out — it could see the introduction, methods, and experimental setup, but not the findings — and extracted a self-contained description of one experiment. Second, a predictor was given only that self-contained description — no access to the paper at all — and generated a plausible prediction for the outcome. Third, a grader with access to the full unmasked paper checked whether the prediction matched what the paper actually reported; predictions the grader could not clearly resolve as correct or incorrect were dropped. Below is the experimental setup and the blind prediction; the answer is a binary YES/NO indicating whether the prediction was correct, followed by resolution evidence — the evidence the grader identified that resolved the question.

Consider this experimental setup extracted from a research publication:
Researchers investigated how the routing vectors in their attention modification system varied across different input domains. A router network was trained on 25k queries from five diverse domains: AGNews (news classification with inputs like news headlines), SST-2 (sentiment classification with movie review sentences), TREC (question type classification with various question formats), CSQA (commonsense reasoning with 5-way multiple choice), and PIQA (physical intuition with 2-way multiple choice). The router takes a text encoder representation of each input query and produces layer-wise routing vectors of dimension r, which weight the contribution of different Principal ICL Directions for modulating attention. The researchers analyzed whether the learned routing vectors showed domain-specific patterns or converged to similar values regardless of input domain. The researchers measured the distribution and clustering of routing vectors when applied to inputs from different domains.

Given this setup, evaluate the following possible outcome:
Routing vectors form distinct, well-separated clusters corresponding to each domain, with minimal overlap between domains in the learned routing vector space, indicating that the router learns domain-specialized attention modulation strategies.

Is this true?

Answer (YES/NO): NO